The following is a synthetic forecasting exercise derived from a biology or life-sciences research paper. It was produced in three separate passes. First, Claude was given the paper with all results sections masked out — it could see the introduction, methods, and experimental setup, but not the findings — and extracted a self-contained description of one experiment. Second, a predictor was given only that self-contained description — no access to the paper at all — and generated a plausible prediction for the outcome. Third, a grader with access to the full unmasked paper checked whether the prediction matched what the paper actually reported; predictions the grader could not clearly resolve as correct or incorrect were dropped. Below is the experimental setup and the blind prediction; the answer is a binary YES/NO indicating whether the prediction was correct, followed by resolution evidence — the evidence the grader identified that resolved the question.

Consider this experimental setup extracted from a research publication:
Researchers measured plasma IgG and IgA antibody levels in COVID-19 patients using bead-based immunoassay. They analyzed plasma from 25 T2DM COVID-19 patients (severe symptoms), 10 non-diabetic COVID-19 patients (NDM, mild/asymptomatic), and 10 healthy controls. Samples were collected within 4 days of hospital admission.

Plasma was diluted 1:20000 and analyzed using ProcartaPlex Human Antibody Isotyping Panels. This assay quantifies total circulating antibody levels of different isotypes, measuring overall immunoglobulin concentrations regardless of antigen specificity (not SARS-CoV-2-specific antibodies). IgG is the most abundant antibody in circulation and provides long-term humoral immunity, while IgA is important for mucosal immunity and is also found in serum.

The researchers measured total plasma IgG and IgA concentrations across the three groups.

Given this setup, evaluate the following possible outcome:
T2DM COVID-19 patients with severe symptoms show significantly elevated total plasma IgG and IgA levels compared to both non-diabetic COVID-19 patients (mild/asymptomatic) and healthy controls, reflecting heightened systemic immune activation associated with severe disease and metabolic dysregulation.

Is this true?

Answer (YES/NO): YES